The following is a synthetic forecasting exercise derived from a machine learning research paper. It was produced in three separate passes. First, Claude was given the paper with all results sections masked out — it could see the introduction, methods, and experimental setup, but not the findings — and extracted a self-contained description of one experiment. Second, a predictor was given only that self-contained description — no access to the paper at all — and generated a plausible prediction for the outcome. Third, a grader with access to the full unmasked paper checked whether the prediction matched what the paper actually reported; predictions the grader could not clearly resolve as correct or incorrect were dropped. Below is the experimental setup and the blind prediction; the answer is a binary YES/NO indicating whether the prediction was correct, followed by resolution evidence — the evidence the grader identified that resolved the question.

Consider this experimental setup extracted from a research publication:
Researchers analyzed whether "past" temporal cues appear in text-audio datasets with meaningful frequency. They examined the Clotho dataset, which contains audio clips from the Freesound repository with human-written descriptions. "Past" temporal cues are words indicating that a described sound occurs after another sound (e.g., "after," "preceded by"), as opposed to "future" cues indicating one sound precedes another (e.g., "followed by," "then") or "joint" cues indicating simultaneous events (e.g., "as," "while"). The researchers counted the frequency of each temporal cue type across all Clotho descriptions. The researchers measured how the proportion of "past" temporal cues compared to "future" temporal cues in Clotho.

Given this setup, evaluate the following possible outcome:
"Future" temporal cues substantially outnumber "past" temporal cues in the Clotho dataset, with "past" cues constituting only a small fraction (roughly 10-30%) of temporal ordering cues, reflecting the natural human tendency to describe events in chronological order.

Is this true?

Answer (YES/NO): YES